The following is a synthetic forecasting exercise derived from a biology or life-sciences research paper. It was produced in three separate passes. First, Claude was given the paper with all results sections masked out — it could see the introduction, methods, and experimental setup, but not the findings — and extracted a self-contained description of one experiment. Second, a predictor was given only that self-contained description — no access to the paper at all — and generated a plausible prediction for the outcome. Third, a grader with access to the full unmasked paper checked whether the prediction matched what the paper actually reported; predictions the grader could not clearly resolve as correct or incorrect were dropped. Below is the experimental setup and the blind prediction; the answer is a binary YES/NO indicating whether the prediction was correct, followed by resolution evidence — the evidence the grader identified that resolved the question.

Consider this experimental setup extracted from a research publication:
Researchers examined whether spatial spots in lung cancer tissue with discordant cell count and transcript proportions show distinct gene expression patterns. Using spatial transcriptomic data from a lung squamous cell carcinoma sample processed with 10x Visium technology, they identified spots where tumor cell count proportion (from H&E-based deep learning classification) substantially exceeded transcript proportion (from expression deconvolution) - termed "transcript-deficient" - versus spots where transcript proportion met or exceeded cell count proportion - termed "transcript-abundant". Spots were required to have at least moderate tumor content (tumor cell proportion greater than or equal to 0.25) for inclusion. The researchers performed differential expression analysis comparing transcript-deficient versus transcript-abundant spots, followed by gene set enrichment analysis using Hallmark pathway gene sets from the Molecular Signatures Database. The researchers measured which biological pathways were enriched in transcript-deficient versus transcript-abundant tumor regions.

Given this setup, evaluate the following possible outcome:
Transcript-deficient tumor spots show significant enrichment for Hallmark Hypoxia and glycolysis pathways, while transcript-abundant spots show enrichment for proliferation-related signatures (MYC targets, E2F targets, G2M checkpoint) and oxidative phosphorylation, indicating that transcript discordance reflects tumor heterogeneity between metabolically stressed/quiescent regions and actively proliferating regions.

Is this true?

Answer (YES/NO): NO